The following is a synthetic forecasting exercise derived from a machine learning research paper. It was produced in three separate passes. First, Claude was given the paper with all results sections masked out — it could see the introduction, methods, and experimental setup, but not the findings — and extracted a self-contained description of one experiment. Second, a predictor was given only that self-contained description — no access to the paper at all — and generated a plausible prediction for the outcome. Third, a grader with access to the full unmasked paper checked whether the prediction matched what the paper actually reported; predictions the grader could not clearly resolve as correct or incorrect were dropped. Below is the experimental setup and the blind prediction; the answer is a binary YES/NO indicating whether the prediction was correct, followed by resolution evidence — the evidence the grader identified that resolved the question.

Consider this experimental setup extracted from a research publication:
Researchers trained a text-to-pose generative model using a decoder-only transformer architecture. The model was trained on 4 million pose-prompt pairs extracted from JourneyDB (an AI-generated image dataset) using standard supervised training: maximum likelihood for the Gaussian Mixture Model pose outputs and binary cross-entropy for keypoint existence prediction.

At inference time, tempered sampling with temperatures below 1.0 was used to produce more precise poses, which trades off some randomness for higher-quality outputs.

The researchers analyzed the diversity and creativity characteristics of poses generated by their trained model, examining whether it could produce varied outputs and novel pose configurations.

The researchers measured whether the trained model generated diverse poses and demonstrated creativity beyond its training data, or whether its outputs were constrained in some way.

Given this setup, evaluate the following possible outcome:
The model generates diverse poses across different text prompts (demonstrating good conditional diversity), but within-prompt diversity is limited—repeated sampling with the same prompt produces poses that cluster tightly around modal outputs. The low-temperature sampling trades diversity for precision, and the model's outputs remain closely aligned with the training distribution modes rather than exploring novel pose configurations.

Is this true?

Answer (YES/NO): NO